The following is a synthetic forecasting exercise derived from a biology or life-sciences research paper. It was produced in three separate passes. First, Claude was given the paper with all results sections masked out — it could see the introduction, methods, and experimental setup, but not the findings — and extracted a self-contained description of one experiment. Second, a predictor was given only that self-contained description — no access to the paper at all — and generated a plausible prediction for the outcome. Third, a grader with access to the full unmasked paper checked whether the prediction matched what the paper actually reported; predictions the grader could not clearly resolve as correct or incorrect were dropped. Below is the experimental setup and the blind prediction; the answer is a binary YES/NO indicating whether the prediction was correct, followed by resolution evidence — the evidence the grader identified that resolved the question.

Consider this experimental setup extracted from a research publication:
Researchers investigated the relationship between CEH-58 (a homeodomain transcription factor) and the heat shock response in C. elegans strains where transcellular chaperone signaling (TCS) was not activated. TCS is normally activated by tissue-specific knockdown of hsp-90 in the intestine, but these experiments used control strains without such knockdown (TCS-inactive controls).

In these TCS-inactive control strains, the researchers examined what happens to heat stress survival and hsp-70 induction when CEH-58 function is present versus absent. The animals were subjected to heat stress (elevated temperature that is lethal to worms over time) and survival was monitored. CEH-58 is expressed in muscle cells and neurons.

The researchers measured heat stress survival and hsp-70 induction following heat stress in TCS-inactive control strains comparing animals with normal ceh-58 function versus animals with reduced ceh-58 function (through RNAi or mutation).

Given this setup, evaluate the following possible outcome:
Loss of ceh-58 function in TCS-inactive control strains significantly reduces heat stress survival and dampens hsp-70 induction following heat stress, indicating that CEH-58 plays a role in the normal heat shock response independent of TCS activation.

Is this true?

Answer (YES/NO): NO